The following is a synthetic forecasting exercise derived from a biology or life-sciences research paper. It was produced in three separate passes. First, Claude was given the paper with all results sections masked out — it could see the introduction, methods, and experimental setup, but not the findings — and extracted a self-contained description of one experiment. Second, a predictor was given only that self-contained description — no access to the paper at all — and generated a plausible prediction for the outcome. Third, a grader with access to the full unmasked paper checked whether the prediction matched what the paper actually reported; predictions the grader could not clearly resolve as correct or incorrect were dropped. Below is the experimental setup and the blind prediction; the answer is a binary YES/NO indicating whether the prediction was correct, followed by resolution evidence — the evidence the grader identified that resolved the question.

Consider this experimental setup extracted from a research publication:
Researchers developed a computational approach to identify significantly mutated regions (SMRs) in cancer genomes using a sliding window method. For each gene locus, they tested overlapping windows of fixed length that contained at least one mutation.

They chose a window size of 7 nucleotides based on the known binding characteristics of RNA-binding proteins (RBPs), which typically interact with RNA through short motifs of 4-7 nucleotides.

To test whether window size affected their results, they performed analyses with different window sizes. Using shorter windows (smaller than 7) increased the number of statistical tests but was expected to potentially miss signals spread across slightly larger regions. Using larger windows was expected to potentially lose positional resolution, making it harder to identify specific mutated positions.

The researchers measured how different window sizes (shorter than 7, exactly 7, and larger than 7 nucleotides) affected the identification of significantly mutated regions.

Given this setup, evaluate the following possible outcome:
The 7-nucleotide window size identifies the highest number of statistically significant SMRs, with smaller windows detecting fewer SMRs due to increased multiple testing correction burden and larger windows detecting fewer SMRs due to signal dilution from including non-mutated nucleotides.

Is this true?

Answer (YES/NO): NO